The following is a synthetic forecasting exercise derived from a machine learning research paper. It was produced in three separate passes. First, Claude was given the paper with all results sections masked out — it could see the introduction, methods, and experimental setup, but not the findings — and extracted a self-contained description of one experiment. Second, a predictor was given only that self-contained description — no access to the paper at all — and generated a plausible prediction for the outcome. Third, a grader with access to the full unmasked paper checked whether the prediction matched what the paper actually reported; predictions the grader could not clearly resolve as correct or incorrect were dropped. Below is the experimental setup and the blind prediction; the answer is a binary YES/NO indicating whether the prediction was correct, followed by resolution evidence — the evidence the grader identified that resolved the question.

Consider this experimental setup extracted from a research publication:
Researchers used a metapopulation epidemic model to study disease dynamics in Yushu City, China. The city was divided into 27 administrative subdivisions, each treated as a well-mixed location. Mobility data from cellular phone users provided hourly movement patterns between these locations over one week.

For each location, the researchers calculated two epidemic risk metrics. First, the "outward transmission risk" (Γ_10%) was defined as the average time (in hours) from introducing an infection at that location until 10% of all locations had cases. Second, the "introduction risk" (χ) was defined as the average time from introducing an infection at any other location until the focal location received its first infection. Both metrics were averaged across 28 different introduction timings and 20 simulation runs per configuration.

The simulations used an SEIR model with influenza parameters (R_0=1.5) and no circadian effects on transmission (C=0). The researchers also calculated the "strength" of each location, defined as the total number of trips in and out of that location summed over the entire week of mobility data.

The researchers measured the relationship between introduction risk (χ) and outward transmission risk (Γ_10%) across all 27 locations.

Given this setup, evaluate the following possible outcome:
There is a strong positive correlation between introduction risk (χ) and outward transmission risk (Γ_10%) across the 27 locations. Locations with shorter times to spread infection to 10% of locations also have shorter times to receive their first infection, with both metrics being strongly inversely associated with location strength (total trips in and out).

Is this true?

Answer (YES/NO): YES